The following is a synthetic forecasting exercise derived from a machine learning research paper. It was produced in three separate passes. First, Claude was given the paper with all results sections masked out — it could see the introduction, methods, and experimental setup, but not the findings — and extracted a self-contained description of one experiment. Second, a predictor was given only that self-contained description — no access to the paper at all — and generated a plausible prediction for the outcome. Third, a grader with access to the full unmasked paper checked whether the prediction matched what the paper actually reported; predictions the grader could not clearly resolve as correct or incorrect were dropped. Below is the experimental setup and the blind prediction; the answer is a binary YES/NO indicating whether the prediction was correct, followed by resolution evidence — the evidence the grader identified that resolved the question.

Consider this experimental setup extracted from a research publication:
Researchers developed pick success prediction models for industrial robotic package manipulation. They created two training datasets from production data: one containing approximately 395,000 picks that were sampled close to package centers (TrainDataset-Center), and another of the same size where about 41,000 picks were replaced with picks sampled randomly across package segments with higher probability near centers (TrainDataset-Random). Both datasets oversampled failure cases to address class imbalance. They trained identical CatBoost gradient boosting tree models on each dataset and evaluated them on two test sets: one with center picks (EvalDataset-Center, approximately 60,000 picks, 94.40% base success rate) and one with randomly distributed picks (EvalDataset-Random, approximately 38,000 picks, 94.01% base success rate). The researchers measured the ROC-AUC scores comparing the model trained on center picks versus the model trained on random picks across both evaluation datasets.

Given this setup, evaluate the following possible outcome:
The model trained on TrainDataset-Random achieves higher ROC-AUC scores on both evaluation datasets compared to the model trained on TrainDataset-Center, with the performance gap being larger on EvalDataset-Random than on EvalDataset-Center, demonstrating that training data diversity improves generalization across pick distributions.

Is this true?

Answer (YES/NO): YES